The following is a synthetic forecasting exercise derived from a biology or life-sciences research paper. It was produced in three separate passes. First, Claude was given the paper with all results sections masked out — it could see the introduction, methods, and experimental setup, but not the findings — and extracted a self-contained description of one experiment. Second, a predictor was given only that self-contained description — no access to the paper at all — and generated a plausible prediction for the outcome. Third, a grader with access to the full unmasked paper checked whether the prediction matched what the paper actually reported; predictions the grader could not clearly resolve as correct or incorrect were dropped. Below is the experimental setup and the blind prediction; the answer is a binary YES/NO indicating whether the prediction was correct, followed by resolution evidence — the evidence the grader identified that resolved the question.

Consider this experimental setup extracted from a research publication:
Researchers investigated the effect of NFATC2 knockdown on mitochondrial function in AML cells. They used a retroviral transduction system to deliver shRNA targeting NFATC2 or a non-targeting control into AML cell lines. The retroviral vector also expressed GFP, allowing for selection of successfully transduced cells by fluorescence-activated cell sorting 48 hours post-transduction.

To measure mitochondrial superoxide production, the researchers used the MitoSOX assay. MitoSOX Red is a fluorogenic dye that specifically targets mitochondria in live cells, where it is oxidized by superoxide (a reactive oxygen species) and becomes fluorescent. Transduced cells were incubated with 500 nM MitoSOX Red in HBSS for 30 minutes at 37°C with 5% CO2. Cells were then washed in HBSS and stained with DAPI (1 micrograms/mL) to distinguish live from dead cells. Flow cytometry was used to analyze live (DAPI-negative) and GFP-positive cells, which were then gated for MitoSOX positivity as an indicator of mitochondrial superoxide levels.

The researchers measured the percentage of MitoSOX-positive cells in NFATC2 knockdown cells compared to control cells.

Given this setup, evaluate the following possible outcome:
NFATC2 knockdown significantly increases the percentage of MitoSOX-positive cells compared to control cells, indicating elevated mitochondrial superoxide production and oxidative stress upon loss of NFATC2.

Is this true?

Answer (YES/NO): NO